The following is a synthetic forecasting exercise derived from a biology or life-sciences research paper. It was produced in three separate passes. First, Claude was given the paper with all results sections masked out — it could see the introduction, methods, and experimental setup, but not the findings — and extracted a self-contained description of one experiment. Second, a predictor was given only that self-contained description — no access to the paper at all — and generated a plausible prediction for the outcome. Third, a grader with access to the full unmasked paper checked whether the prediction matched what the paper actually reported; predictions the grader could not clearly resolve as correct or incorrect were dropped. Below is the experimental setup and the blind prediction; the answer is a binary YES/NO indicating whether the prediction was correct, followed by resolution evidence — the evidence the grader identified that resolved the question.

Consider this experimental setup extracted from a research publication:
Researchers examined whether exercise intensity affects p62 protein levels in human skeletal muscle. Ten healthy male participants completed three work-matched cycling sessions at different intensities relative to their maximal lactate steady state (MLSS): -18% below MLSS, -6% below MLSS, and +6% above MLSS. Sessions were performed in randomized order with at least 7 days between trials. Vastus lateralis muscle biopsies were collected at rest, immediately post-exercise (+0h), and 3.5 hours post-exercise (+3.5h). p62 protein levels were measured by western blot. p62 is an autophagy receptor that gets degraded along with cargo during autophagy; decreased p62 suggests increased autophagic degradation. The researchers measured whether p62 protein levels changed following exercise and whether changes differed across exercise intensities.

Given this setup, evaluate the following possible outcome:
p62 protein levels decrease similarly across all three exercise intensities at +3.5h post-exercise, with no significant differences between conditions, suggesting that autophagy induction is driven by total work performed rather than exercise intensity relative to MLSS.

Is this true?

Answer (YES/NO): NO